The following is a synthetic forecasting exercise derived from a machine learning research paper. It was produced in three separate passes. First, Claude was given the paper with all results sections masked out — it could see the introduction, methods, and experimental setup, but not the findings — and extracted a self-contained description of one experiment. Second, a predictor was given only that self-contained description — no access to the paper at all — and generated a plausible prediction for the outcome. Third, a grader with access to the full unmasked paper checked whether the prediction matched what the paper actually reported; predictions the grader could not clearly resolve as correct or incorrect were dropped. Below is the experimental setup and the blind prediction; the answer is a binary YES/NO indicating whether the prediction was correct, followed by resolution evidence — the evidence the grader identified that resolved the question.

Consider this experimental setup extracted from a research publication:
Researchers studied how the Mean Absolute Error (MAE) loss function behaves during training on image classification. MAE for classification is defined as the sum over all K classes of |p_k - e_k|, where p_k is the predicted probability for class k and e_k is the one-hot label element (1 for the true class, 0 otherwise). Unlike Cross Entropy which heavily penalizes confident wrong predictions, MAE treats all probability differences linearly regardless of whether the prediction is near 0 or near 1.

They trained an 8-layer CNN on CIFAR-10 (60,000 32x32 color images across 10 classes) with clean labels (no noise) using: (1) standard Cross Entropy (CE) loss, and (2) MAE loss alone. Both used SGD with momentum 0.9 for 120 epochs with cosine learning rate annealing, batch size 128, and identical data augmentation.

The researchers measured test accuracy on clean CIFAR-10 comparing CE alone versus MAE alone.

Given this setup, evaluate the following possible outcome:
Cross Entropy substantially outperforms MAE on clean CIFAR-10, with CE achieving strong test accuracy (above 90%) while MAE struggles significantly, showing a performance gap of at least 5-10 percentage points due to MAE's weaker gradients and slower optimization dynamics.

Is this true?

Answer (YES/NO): YES